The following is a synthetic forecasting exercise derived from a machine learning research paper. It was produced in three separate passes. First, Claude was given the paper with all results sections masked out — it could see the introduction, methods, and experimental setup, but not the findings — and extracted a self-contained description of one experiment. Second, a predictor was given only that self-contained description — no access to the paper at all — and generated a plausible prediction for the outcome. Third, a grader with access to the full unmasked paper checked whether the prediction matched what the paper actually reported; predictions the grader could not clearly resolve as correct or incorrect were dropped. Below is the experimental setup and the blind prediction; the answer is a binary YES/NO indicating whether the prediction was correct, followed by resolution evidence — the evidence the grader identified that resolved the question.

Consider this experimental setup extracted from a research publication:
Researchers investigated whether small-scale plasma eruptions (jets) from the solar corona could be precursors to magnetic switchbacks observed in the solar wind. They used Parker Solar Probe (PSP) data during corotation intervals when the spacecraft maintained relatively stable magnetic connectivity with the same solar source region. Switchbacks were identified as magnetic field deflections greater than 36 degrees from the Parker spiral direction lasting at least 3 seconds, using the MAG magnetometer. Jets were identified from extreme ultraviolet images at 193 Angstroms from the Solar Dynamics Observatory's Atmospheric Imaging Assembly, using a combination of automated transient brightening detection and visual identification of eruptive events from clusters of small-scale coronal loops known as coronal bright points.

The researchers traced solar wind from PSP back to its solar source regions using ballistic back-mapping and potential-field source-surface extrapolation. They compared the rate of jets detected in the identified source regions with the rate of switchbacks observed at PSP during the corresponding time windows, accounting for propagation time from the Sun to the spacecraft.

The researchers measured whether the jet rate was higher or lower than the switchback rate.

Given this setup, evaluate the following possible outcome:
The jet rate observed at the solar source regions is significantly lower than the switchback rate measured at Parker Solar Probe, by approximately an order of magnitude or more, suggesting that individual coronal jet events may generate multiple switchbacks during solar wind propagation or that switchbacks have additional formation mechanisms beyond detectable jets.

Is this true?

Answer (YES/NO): NO